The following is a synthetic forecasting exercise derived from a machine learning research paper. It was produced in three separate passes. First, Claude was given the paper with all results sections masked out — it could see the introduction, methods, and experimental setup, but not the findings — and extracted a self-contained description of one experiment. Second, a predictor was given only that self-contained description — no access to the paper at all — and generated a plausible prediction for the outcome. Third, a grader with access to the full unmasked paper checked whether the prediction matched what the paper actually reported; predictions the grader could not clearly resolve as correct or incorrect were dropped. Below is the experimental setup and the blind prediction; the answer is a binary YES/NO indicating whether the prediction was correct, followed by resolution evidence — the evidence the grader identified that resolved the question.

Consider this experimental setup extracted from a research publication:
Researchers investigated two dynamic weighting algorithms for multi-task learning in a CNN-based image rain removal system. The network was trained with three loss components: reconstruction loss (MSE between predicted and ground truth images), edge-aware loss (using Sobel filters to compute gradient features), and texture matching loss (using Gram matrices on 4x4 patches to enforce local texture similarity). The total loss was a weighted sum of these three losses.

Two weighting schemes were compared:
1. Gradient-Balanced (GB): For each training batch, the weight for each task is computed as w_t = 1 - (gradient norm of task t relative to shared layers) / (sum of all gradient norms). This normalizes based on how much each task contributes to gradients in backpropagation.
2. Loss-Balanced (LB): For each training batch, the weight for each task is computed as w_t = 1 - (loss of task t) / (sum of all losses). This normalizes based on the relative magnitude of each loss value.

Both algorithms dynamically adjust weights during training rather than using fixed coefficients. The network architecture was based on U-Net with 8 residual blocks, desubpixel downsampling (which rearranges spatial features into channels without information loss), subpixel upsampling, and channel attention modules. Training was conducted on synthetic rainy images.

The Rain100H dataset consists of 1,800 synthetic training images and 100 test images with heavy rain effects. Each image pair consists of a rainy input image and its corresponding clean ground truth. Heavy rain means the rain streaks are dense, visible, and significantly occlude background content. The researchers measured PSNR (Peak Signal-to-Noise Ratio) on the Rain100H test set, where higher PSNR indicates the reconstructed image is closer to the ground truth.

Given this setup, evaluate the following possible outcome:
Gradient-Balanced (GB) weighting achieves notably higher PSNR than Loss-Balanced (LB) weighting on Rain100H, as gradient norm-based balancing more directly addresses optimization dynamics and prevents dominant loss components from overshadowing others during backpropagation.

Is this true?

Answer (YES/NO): NO